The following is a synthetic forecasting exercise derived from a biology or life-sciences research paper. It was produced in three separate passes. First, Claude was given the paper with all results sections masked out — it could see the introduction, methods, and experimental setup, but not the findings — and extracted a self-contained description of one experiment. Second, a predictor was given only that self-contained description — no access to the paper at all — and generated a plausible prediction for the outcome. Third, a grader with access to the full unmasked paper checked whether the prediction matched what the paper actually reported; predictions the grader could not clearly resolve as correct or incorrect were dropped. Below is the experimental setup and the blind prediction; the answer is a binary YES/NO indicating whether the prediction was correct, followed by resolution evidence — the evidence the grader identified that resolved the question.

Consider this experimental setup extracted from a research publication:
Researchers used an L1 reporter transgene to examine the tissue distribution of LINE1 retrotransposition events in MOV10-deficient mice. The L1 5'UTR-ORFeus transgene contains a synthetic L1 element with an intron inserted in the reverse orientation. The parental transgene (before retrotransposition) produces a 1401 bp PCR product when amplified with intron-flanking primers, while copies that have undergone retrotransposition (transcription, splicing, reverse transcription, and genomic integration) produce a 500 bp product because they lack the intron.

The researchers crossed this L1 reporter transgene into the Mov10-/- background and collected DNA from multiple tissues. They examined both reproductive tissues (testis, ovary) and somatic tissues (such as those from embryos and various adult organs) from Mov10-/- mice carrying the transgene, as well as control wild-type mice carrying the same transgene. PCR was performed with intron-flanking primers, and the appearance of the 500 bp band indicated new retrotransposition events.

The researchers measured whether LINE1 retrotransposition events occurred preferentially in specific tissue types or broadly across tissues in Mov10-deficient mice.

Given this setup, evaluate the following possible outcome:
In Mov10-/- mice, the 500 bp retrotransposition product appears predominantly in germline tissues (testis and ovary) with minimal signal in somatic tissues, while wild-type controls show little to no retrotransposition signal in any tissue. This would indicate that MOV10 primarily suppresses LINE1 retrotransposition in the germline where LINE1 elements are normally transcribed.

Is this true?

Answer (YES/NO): NO